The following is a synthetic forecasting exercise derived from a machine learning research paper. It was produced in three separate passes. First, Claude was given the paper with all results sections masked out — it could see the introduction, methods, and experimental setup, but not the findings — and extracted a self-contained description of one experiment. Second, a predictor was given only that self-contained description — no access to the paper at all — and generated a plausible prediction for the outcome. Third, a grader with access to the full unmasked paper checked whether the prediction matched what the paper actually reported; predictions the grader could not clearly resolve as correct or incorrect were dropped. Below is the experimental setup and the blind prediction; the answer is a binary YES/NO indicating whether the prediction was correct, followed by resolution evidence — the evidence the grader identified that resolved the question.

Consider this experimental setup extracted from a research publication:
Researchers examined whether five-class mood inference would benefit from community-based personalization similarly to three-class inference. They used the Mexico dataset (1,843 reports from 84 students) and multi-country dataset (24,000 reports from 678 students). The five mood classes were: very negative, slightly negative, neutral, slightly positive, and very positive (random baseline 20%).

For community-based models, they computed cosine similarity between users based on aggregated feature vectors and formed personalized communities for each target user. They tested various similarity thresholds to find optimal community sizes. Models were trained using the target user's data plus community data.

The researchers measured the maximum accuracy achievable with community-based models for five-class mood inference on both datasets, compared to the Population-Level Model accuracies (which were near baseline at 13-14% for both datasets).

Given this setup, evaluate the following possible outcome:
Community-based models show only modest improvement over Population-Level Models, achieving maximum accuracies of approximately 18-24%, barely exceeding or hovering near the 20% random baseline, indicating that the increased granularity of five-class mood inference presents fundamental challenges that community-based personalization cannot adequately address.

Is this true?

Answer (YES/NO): NO